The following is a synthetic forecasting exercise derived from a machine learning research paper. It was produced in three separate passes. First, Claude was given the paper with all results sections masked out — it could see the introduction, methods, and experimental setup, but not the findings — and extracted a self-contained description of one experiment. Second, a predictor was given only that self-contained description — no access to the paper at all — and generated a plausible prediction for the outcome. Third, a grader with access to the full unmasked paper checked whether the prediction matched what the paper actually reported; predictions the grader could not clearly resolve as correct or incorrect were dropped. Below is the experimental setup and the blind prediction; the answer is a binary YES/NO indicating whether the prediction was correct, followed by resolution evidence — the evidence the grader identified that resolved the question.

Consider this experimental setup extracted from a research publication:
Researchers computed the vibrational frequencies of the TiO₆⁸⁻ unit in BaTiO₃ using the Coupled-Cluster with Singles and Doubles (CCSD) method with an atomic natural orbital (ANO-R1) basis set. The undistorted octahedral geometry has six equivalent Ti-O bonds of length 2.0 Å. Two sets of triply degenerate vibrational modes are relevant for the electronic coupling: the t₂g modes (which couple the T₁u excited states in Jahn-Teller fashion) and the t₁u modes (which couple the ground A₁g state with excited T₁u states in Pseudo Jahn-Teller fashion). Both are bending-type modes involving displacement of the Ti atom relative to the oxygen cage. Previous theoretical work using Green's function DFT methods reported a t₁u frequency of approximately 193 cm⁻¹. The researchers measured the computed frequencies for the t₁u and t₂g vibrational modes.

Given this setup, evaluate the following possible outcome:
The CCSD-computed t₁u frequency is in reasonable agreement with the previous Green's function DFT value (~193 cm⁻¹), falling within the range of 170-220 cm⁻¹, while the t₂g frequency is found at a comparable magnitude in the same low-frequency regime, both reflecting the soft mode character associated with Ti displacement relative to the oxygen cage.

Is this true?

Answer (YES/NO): NO